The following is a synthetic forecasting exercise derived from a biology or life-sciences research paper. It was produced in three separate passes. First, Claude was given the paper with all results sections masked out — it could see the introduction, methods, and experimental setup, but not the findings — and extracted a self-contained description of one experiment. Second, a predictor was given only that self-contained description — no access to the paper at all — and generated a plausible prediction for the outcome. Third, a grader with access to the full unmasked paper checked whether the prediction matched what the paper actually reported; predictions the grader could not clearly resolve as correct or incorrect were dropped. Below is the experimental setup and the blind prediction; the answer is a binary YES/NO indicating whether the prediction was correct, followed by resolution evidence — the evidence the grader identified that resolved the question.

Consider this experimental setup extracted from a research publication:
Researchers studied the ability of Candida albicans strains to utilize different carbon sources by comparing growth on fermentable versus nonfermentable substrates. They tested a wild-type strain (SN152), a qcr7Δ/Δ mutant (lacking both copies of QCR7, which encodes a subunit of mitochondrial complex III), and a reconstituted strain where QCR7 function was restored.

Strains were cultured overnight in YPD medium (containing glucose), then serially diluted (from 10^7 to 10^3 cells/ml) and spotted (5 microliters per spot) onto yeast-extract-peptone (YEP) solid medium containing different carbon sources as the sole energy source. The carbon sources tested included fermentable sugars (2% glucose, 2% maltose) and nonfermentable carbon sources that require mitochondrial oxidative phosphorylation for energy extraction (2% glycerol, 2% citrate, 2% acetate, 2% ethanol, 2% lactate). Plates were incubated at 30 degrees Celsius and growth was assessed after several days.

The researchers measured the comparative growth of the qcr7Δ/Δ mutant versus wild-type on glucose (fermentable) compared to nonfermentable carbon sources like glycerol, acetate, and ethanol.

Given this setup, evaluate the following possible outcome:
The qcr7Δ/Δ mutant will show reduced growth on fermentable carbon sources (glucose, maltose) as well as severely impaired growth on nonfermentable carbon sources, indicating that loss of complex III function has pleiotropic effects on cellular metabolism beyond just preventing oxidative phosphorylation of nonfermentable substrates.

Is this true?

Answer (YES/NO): YES